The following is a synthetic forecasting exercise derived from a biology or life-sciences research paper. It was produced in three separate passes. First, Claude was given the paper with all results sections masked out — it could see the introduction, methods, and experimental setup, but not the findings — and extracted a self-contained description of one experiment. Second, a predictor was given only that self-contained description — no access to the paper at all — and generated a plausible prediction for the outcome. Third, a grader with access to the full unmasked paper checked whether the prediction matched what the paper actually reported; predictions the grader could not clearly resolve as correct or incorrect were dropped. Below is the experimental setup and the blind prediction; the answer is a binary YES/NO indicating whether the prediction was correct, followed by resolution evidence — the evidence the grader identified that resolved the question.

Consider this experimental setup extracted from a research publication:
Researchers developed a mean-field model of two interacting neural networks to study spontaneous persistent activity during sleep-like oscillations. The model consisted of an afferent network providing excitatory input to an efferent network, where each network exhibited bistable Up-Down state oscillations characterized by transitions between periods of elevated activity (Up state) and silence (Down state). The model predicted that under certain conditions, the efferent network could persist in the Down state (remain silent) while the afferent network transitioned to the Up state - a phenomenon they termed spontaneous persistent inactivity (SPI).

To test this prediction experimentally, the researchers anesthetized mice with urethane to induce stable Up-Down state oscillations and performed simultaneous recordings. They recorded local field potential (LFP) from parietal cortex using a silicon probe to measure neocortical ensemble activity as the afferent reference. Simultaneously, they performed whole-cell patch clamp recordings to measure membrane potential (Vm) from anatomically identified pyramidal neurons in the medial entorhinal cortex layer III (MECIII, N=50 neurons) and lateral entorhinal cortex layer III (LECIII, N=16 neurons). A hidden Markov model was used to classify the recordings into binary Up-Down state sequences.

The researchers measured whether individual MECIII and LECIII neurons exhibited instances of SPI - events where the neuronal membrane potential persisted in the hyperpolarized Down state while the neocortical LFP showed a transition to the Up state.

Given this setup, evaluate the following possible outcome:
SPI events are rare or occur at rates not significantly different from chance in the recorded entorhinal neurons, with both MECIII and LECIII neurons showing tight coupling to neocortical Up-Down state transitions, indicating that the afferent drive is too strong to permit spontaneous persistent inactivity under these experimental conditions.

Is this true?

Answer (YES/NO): NO